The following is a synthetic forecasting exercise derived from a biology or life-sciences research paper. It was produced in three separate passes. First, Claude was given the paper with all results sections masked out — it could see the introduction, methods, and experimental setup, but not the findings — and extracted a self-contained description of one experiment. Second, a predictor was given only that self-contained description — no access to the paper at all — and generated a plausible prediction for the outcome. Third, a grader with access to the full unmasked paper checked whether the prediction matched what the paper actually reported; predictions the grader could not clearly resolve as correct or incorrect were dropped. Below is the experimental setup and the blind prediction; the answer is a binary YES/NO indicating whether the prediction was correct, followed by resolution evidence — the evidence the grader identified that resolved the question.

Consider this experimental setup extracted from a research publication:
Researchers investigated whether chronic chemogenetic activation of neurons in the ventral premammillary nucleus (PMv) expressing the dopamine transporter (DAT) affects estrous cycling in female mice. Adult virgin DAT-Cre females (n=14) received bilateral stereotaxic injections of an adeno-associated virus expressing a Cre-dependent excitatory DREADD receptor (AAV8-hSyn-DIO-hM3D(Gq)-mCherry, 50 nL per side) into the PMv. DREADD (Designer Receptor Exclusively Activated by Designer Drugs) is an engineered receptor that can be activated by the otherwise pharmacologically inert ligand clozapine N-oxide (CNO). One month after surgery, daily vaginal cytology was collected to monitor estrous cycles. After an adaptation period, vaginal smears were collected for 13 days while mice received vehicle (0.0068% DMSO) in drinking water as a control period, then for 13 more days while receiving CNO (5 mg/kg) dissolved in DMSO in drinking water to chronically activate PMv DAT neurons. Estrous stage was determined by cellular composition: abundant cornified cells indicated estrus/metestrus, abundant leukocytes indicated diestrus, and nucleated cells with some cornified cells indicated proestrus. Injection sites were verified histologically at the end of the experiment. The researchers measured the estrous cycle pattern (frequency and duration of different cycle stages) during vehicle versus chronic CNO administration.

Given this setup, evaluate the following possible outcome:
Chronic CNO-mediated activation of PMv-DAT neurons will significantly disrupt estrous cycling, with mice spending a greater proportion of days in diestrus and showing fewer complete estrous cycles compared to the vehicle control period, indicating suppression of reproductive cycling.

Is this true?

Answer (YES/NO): NO